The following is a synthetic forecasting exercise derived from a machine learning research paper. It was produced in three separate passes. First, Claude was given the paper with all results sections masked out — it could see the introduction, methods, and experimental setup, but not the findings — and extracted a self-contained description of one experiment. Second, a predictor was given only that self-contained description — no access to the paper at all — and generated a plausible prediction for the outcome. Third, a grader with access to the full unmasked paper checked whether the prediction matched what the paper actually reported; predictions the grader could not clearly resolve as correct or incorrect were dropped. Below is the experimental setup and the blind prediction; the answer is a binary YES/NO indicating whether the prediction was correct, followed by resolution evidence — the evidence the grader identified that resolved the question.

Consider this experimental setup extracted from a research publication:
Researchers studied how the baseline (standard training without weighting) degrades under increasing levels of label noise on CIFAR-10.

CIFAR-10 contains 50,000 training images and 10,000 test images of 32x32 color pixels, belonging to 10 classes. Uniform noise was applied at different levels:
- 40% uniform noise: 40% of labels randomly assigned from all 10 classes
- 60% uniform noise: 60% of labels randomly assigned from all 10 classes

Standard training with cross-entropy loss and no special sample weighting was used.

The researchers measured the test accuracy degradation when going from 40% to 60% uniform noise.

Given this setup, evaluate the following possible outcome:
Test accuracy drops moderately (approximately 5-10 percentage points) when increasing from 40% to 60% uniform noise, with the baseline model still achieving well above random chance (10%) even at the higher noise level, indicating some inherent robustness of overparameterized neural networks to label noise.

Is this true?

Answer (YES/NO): NO